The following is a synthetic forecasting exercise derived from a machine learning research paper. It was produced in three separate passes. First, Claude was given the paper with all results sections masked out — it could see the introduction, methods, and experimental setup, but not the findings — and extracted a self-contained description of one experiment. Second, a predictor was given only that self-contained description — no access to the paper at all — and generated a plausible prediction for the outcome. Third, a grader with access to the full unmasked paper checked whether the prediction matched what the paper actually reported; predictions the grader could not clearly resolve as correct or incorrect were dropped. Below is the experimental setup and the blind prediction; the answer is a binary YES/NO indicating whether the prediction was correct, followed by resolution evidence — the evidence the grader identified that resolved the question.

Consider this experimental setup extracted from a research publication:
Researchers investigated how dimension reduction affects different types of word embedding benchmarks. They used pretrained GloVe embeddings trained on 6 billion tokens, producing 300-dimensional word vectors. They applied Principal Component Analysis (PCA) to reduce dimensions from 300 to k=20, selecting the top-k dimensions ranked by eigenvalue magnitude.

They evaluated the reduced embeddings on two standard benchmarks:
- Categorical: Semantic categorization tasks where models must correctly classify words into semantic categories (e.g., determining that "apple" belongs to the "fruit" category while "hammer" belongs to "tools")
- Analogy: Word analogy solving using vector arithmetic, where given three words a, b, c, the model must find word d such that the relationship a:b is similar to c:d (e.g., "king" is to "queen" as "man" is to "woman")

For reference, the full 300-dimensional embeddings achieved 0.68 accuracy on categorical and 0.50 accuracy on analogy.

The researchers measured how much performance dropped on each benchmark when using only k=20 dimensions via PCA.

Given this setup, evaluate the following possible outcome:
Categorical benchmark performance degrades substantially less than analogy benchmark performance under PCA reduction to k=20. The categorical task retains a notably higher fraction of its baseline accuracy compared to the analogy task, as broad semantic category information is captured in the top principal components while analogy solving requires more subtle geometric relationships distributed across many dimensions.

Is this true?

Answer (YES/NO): YES